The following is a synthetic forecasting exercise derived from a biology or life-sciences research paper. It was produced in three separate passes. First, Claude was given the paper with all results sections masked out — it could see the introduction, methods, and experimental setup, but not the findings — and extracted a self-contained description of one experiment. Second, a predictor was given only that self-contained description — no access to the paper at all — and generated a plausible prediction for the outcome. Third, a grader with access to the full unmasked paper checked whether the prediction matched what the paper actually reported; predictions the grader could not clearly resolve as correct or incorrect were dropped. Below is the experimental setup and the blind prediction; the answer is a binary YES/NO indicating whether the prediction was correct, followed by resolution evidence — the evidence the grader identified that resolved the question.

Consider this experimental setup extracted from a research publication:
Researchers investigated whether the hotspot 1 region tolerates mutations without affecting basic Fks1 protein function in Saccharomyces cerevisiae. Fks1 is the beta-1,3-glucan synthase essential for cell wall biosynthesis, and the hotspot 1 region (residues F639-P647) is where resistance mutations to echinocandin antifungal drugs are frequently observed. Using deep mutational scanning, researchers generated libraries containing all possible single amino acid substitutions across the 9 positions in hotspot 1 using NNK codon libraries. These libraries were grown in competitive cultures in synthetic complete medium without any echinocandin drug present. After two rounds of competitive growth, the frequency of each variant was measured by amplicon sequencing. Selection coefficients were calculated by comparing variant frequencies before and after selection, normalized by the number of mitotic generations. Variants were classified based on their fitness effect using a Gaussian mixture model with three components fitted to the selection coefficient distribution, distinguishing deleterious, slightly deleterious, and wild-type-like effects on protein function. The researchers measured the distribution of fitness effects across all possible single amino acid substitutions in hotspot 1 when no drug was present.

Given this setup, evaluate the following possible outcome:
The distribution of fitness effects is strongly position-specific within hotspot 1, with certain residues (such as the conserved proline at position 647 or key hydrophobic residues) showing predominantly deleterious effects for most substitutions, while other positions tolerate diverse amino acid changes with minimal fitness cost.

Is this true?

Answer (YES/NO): NO